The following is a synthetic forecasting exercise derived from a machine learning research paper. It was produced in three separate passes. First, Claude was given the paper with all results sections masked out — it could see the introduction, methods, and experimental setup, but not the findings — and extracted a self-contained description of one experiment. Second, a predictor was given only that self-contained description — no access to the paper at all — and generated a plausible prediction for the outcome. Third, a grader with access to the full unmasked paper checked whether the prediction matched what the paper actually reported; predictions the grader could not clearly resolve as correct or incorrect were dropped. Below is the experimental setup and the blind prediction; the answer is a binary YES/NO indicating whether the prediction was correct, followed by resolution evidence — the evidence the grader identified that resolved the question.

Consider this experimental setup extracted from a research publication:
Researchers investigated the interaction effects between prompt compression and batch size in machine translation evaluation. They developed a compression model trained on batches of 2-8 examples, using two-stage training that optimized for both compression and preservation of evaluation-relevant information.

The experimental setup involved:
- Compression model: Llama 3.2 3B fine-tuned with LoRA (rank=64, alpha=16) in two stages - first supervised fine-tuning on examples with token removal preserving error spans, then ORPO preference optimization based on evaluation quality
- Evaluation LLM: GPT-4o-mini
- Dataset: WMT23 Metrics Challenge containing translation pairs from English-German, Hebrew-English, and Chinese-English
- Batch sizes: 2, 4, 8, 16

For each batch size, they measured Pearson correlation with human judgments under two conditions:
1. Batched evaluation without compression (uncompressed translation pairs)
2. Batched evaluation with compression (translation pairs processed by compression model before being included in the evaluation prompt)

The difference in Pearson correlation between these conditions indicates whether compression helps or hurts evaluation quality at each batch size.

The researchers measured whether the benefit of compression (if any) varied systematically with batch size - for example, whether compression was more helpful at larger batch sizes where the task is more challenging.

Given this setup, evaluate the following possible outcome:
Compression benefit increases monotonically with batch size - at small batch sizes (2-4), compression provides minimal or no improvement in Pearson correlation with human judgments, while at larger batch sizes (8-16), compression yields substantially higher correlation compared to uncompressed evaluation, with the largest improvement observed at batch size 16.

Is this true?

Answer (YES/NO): NO